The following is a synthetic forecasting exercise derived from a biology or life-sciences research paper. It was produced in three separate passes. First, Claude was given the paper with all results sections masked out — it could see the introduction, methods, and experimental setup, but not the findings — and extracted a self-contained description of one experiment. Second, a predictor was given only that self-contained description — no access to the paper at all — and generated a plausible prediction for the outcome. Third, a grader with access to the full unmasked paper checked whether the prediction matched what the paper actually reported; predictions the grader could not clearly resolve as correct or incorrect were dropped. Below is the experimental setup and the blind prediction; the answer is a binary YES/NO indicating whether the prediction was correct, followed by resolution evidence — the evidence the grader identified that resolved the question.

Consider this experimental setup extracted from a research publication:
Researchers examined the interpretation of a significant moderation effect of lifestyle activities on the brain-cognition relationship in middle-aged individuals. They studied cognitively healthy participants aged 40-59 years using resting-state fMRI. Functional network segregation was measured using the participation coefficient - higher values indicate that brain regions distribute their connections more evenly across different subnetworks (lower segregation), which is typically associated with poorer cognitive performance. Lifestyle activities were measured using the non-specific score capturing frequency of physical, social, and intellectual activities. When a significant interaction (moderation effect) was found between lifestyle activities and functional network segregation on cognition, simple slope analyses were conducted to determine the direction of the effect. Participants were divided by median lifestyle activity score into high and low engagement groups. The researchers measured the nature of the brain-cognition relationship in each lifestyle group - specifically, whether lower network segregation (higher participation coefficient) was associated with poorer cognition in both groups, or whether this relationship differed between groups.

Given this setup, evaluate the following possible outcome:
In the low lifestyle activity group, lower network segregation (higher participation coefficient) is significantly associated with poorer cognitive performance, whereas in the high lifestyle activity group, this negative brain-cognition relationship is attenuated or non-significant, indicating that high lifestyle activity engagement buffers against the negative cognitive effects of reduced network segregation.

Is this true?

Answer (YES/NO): YES